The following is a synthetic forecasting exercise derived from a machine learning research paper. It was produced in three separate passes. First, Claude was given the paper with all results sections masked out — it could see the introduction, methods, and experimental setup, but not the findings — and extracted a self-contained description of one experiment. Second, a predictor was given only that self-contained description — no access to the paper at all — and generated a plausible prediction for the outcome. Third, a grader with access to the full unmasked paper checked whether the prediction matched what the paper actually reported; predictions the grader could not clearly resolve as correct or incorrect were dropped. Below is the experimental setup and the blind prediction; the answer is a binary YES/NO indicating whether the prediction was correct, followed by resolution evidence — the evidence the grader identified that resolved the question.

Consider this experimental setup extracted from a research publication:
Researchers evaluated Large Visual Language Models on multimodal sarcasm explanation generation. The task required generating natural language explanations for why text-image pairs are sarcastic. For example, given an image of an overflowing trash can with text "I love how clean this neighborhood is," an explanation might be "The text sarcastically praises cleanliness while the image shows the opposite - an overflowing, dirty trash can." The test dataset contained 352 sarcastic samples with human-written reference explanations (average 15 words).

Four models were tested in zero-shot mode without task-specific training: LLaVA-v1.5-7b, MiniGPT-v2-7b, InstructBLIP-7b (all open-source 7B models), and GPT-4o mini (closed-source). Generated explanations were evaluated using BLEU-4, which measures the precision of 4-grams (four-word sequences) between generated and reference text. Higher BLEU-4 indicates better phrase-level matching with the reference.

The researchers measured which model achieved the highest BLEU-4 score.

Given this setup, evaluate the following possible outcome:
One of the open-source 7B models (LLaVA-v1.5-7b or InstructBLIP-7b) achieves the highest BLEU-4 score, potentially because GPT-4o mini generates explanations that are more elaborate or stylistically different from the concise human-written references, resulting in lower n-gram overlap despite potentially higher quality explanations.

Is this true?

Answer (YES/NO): YES